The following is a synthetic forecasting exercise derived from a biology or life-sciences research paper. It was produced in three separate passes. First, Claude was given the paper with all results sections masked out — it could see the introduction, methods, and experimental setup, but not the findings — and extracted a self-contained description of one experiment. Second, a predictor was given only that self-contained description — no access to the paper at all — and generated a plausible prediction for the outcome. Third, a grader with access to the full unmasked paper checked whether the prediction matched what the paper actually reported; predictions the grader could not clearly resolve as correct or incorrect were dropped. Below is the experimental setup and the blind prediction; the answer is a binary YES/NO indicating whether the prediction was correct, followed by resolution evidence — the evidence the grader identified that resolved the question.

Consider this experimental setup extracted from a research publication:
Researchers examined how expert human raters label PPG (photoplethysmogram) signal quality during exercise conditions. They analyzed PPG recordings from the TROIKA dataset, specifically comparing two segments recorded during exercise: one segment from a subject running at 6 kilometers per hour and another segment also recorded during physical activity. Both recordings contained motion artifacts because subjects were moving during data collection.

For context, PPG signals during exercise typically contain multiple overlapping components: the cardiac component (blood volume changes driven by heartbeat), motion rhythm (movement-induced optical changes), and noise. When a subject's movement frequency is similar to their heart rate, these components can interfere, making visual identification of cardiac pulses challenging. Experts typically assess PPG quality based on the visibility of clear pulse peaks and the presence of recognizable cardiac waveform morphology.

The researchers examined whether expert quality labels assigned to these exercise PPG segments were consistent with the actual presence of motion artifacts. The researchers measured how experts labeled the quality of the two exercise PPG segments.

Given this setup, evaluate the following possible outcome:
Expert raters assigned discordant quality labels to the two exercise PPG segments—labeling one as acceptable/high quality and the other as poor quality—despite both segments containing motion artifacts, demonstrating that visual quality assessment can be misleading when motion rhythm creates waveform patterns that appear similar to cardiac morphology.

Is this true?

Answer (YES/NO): YES